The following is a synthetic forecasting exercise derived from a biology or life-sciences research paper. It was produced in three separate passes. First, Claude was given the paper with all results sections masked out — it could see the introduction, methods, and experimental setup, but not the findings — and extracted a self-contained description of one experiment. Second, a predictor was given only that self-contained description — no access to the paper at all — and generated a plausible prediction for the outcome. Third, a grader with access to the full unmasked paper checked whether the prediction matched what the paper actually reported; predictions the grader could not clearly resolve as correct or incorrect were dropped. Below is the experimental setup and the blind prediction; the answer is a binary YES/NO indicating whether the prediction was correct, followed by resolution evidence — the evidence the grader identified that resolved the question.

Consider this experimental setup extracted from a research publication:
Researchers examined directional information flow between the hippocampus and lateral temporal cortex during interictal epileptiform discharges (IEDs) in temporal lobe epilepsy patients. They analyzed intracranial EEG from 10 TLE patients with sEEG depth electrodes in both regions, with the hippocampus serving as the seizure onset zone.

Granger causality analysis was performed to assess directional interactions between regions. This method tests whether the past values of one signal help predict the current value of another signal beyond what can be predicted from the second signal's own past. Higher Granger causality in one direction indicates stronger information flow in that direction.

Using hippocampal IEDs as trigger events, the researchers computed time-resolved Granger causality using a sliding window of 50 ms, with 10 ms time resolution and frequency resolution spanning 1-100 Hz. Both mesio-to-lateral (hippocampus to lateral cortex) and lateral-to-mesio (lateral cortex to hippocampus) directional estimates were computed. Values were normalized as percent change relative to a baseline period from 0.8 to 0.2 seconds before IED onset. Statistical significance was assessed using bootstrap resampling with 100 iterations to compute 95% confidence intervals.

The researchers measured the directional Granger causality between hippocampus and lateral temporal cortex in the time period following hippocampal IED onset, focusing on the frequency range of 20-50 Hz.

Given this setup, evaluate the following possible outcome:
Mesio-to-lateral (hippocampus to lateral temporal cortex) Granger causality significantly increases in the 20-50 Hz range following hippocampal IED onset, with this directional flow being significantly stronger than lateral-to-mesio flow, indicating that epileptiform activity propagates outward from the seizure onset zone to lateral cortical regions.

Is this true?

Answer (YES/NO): NO